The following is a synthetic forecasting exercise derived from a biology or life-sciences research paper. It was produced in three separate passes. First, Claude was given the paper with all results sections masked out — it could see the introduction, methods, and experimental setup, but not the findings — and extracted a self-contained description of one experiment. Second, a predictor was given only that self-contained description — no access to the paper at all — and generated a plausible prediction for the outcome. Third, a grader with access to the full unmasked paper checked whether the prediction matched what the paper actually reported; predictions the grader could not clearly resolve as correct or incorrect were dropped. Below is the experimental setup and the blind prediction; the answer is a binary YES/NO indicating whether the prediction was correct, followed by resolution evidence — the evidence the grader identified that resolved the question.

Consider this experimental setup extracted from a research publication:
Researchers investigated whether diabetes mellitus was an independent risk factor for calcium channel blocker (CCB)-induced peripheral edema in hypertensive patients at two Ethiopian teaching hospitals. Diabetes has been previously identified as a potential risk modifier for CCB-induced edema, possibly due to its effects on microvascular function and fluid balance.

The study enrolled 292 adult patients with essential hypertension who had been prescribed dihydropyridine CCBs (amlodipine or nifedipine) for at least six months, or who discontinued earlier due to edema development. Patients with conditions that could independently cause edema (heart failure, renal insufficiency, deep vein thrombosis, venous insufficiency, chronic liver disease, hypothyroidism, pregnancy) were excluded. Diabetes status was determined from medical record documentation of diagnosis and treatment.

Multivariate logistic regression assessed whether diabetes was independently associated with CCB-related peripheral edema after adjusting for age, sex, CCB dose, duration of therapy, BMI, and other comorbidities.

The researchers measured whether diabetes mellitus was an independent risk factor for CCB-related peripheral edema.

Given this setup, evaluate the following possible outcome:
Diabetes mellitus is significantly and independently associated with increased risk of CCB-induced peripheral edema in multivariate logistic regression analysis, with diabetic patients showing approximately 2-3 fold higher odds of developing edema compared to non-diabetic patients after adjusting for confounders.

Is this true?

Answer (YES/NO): NO